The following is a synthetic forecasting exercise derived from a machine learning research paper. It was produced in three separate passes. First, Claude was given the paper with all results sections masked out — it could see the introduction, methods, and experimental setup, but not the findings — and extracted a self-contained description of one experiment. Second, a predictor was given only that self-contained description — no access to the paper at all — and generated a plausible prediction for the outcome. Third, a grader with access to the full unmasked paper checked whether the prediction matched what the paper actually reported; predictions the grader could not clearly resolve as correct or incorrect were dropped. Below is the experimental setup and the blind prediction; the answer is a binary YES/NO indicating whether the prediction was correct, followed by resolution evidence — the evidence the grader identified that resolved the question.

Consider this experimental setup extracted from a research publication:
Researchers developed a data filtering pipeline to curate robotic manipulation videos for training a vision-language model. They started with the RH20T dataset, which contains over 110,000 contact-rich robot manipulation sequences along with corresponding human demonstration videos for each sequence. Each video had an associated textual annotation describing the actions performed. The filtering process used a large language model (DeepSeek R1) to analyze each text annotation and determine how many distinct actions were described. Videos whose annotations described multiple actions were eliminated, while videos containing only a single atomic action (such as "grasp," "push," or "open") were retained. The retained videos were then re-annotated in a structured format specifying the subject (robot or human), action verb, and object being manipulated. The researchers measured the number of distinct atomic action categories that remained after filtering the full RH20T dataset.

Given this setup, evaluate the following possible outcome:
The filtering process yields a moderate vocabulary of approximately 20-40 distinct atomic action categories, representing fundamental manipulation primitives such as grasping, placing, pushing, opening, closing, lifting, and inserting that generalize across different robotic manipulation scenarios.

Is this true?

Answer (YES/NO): NO